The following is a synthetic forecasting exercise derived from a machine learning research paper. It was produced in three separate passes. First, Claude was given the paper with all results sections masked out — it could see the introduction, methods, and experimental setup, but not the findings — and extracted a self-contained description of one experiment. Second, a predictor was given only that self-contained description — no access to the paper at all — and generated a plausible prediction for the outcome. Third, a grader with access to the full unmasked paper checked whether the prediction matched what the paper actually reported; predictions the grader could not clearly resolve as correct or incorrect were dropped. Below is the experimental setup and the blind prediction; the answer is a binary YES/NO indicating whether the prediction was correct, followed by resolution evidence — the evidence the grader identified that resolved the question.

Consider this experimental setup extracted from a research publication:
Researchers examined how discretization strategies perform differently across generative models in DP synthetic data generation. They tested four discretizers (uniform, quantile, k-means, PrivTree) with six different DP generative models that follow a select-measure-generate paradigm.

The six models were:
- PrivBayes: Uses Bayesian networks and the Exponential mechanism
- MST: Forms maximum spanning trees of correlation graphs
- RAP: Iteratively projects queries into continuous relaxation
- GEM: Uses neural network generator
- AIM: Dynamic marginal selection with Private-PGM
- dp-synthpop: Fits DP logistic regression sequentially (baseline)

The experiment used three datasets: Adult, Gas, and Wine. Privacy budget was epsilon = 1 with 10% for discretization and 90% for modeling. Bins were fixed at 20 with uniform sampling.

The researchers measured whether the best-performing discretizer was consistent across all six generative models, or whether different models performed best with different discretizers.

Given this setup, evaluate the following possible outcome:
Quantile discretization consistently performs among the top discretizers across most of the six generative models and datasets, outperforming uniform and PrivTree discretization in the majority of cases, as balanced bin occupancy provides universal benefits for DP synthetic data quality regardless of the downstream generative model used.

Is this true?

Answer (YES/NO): NO